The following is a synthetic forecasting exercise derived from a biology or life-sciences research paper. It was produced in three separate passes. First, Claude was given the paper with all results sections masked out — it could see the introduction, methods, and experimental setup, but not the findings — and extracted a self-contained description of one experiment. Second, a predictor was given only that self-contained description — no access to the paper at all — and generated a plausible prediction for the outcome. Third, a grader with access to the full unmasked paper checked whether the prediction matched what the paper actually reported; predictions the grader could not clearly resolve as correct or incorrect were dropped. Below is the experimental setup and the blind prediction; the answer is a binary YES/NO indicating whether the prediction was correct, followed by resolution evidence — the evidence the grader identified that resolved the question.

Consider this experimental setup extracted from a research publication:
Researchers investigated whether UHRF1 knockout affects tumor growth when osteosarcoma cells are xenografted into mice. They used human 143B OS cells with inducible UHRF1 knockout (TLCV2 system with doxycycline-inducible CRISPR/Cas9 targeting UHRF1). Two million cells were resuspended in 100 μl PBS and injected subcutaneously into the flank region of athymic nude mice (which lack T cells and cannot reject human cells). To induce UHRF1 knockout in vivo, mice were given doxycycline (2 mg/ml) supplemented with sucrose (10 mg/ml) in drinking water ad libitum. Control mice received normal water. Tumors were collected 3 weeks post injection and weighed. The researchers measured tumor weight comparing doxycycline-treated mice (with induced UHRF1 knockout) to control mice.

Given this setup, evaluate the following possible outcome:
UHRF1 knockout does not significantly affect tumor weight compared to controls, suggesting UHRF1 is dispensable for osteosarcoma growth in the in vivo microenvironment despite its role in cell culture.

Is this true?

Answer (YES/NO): NO